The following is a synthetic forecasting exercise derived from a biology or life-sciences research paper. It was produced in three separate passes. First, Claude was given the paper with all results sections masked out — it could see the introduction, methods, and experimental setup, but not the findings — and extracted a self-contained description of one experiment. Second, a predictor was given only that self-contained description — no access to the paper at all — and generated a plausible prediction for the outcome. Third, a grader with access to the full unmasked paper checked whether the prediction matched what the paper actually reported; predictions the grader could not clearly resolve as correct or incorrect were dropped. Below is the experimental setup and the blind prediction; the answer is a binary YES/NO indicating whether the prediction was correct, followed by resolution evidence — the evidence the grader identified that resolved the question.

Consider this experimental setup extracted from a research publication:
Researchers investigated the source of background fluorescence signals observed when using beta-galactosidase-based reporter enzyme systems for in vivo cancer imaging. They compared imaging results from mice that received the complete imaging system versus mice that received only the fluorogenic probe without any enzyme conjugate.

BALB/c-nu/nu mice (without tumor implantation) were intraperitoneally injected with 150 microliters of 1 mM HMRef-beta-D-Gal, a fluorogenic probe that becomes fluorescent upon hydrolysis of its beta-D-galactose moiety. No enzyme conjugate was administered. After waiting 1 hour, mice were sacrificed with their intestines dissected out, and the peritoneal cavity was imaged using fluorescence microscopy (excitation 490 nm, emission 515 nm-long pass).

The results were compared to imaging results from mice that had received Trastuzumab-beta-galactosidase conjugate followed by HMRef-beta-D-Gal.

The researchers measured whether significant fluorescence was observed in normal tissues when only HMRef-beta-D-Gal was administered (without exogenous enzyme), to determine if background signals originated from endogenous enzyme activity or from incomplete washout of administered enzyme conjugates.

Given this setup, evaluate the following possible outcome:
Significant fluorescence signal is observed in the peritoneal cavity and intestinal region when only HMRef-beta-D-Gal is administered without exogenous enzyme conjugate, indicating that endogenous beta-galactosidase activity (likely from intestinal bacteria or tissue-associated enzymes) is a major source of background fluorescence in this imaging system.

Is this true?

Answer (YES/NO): YES